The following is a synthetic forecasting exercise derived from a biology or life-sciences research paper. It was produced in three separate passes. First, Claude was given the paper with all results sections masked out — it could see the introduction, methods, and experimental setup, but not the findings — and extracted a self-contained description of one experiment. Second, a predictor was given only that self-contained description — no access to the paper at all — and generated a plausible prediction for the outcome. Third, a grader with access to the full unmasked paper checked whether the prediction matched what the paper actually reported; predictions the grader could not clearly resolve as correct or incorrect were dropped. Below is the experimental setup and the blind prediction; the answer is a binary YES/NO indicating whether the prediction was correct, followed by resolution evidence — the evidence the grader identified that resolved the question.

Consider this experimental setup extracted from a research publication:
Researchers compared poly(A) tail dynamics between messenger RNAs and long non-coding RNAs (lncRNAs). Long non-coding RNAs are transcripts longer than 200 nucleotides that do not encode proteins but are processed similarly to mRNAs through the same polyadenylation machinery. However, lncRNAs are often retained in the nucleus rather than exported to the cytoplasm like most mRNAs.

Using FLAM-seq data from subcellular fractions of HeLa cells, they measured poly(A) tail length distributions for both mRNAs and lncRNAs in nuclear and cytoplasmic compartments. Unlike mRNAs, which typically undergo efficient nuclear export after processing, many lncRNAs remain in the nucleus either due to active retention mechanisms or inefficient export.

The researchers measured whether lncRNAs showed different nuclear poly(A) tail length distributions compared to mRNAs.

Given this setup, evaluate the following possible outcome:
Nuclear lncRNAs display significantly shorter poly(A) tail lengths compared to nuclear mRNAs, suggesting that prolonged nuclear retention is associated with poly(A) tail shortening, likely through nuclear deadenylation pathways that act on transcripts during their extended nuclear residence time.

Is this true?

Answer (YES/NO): NO